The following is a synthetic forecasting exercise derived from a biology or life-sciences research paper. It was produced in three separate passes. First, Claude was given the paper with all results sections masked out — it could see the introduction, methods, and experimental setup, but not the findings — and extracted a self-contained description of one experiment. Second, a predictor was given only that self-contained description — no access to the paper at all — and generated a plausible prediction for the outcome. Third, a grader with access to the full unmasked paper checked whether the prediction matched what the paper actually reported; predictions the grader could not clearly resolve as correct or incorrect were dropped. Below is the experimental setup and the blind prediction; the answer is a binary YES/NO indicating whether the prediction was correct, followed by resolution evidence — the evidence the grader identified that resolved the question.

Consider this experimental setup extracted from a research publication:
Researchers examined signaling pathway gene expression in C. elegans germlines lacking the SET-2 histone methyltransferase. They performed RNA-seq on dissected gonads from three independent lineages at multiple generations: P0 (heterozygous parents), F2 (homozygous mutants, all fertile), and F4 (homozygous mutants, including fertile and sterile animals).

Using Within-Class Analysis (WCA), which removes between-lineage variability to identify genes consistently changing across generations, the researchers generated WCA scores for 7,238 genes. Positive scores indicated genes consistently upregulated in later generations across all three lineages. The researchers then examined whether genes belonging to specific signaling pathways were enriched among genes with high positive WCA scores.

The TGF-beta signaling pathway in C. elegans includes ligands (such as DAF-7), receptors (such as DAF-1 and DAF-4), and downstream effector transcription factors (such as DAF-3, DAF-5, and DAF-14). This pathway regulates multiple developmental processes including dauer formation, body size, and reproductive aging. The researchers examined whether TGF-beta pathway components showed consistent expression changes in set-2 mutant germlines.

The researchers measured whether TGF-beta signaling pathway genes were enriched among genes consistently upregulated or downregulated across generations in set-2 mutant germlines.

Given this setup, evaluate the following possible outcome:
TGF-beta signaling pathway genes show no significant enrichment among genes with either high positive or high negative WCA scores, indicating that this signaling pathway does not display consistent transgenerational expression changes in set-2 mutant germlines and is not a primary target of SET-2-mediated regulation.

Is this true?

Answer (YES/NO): NO